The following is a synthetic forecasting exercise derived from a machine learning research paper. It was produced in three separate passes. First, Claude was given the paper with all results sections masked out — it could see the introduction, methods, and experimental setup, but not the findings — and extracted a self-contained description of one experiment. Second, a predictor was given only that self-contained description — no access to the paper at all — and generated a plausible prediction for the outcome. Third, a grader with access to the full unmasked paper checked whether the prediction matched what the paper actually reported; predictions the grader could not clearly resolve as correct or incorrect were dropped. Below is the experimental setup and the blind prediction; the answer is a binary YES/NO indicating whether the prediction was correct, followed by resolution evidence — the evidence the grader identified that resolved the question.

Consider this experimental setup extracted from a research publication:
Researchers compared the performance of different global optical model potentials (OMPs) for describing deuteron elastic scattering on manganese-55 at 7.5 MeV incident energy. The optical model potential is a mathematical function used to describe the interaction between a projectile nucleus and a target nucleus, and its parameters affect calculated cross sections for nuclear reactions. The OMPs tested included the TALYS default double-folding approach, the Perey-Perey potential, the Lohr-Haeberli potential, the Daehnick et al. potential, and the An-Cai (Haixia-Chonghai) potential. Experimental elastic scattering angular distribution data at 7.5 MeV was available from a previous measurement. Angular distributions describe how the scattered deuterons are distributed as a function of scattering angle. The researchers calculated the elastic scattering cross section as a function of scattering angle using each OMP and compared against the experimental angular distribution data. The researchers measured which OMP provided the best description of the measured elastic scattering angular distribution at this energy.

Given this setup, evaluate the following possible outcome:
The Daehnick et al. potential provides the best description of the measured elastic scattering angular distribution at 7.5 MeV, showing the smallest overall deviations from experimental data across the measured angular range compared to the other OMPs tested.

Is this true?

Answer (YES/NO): YES